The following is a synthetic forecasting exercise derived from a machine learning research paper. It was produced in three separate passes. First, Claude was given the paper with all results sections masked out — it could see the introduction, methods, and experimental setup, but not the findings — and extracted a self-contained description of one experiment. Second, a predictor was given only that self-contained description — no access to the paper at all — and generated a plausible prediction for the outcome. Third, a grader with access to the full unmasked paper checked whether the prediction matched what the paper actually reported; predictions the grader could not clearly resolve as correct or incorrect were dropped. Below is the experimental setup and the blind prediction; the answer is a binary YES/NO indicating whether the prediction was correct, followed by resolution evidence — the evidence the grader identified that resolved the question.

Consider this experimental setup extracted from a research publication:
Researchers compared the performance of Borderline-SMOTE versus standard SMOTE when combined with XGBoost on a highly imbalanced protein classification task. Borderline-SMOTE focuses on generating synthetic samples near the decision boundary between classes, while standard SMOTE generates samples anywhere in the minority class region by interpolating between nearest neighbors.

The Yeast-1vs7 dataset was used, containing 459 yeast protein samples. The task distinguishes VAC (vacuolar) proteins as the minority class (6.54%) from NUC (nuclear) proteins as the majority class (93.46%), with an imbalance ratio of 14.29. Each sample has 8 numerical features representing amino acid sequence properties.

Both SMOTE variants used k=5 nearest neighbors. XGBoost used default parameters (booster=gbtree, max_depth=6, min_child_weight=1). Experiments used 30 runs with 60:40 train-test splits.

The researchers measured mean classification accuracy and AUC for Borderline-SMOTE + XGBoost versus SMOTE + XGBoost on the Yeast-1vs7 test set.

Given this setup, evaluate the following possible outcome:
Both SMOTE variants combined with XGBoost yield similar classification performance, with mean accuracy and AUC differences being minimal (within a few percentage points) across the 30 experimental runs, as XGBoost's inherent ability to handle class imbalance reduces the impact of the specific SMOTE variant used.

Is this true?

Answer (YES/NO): YES